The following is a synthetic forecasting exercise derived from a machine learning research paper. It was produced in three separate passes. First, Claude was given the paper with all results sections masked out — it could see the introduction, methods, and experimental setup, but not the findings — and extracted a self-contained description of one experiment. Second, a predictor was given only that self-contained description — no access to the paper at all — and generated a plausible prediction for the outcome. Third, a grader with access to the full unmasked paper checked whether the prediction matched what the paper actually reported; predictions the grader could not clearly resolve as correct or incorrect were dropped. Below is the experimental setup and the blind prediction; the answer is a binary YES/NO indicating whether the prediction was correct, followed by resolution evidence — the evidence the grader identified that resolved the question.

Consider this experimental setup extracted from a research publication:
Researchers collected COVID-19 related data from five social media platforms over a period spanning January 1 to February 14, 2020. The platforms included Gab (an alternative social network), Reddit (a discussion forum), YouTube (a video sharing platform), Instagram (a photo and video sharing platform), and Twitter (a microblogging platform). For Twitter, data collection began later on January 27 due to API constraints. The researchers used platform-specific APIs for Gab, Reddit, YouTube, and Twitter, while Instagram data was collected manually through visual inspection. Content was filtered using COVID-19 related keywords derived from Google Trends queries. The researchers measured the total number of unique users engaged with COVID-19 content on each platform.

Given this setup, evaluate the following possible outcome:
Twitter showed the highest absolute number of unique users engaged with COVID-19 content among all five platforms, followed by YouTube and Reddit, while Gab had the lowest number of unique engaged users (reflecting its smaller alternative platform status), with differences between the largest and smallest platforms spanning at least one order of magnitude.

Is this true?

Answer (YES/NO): NO